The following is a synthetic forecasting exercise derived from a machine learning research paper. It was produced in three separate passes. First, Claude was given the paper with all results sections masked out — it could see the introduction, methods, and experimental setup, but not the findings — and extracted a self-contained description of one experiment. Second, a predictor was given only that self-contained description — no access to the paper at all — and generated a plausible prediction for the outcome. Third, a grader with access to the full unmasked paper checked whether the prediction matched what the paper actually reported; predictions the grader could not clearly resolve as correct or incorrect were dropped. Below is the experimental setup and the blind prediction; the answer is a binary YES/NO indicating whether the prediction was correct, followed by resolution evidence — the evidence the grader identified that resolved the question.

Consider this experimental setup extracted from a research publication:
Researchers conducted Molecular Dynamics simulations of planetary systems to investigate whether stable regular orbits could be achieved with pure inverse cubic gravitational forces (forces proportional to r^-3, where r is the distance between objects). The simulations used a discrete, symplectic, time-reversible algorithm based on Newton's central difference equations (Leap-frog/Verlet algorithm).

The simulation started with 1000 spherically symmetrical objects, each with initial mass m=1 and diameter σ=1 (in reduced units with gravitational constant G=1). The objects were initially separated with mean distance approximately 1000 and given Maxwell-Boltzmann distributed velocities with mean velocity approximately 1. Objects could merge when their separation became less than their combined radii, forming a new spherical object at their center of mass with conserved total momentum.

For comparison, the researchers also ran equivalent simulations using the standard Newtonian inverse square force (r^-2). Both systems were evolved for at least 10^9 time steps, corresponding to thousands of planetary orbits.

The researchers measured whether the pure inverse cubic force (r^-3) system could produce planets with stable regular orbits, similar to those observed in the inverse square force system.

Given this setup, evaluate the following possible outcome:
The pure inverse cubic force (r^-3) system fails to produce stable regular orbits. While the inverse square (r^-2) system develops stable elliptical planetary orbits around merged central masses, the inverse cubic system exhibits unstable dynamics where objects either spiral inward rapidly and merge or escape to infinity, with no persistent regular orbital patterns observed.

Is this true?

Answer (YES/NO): YES